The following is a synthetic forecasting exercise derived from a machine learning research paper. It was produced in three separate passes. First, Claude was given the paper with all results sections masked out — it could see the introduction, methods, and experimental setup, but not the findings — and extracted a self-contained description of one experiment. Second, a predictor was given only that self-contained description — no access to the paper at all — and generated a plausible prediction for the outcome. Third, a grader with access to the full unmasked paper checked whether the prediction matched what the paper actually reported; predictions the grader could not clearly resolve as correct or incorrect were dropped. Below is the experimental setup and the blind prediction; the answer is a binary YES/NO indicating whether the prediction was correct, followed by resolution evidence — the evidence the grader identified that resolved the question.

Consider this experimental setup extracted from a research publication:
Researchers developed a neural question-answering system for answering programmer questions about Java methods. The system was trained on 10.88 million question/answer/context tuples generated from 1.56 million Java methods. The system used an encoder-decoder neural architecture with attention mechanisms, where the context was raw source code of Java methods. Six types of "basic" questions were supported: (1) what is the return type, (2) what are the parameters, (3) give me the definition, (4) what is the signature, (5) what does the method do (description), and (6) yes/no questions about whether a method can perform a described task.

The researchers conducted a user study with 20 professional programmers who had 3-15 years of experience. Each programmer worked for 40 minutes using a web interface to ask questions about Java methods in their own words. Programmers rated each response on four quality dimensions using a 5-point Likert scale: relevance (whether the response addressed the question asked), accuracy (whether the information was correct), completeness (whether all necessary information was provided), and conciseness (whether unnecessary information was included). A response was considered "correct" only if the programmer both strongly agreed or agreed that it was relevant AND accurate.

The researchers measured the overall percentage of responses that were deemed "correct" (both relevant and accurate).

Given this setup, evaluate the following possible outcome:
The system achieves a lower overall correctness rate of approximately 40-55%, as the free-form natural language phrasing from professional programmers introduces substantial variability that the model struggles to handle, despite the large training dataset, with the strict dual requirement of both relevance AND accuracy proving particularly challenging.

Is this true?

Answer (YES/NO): NO